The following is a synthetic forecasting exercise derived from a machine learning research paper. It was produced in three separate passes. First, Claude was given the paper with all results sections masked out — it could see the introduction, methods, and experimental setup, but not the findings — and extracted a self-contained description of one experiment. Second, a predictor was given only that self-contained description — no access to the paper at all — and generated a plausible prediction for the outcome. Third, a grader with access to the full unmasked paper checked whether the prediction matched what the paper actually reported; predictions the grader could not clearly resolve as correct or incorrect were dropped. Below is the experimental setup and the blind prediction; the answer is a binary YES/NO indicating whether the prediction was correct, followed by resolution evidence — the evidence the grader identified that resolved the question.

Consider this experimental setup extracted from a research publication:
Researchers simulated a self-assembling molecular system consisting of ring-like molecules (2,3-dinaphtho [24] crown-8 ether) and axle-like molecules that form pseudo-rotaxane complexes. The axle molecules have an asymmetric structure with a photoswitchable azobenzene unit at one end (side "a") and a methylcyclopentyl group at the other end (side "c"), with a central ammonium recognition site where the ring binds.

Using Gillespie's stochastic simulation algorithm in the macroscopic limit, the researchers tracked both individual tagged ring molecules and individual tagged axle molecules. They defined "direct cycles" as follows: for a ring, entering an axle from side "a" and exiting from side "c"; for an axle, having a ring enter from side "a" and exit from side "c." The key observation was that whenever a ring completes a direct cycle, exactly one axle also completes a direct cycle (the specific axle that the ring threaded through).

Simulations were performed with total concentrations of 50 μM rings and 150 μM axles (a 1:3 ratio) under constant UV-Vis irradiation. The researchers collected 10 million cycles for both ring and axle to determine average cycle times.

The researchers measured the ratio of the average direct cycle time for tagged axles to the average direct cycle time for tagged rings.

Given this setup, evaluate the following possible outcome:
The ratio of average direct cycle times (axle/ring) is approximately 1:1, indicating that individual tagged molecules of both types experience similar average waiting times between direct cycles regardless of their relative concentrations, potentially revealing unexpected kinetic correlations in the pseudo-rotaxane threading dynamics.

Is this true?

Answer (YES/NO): NO